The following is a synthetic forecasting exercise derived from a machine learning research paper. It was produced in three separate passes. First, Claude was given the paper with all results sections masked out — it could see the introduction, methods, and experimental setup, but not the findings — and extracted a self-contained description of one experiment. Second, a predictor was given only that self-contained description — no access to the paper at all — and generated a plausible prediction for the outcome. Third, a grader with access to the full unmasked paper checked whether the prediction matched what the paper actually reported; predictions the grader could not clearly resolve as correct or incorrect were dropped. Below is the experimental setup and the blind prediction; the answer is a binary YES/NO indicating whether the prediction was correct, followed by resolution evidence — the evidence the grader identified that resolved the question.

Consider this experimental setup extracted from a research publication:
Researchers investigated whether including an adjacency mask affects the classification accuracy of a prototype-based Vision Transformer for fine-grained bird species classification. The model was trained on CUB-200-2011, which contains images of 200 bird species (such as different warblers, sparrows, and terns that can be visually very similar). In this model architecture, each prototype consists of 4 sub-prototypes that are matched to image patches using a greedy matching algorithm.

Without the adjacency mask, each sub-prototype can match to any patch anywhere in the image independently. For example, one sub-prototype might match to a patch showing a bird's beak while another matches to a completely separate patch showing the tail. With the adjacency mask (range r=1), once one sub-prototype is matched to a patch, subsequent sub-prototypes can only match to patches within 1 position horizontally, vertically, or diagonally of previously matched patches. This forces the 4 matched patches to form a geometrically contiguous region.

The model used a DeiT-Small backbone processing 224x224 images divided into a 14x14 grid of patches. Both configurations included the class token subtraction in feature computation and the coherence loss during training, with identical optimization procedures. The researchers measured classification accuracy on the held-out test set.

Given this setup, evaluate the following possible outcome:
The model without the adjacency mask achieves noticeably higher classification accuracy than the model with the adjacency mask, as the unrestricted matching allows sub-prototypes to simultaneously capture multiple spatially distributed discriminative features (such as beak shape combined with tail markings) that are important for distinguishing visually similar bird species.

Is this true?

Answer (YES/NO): NO